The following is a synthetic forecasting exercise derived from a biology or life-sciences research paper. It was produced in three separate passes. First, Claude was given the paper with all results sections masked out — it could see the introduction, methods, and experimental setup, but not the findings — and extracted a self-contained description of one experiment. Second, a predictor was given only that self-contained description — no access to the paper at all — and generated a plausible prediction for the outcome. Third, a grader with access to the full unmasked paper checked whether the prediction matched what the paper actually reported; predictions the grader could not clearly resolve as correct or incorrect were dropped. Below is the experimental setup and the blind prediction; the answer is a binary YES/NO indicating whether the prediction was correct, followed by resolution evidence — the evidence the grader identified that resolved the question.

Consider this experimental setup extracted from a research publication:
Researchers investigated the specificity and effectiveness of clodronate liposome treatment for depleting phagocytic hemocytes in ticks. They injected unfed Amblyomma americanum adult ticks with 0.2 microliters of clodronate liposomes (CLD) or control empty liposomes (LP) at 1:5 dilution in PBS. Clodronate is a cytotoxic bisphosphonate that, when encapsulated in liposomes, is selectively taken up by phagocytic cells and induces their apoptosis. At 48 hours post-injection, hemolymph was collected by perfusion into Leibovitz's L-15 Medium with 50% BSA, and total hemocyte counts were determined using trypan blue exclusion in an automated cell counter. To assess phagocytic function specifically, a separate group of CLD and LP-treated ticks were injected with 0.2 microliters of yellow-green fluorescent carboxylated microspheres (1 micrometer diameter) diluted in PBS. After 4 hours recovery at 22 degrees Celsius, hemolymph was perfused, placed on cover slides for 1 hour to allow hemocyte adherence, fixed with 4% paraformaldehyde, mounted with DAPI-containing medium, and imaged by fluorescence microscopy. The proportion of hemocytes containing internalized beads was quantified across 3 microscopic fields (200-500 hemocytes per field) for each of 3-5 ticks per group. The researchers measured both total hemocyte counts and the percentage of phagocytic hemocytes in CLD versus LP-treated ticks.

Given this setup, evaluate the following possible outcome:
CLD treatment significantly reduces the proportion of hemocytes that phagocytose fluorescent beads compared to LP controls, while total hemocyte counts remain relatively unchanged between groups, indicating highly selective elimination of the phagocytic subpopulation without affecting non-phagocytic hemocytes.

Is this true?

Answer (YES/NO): NO